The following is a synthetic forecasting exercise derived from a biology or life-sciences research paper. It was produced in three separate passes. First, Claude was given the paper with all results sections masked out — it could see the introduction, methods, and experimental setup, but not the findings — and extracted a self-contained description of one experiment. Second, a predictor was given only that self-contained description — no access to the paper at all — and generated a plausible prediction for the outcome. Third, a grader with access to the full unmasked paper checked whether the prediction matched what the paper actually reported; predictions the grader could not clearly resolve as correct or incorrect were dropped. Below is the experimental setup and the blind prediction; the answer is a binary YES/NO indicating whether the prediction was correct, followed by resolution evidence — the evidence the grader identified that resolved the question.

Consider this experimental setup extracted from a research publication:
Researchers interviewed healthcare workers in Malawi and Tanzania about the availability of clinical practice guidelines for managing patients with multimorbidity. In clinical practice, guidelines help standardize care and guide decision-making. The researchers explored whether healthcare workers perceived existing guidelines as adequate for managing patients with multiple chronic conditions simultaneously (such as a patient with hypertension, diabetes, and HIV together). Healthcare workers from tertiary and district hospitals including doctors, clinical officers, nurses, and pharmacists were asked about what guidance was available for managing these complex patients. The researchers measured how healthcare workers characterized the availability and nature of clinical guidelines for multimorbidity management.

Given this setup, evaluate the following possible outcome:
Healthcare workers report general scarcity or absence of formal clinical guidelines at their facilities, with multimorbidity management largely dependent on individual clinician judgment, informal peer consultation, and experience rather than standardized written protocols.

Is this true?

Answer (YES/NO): NO